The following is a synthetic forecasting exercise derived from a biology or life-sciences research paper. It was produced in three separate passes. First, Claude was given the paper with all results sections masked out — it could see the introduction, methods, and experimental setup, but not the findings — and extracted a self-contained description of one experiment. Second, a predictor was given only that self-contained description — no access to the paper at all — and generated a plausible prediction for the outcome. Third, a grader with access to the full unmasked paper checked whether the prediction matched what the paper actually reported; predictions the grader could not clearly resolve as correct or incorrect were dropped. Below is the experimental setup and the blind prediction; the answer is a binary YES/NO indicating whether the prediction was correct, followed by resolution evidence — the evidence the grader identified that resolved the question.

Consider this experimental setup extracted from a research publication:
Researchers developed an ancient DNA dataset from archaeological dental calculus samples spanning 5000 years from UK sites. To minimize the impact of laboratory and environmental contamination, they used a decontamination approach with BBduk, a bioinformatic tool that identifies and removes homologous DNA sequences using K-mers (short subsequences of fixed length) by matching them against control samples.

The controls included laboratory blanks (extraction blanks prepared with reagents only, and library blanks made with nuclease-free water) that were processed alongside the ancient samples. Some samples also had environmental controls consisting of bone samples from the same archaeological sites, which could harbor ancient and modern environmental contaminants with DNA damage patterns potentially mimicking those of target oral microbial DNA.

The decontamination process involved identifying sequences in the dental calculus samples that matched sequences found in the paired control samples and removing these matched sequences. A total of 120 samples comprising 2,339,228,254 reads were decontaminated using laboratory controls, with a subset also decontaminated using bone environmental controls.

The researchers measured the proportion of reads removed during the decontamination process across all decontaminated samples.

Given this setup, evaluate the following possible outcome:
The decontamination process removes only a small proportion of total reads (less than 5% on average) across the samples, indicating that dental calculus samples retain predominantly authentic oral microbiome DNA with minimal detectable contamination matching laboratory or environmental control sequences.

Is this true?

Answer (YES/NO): NO